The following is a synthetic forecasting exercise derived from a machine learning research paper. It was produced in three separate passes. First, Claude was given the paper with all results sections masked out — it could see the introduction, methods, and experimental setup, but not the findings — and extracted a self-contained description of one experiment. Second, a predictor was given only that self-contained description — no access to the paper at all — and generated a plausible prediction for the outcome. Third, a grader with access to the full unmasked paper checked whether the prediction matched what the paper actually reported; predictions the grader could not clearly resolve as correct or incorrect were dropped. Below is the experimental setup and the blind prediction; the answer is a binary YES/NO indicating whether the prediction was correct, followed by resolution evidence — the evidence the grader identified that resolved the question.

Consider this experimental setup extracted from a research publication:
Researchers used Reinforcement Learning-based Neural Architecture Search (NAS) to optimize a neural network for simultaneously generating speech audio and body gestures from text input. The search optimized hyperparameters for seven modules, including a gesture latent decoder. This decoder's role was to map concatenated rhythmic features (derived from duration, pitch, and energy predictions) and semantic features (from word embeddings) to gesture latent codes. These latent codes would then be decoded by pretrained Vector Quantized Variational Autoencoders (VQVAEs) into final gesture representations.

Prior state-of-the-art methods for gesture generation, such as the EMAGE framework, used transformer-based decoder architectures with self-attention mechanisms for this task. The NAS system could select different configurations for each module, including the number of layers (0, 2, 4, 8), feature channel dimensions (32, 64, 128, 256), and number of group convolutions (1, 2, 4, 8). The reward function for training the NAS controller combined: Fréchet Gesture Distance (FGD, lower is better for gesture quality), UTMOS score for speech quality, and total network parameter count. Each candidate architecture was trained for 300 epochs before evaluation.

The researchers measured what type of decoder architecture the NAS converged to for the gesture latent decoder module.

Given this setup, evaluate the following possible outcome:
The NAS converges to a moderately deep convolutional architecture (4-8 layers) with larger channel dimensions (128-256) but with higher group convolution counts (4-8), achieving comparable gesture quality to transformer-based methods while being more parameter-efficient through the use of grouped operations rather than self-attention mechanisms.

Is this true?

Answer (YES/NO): NO